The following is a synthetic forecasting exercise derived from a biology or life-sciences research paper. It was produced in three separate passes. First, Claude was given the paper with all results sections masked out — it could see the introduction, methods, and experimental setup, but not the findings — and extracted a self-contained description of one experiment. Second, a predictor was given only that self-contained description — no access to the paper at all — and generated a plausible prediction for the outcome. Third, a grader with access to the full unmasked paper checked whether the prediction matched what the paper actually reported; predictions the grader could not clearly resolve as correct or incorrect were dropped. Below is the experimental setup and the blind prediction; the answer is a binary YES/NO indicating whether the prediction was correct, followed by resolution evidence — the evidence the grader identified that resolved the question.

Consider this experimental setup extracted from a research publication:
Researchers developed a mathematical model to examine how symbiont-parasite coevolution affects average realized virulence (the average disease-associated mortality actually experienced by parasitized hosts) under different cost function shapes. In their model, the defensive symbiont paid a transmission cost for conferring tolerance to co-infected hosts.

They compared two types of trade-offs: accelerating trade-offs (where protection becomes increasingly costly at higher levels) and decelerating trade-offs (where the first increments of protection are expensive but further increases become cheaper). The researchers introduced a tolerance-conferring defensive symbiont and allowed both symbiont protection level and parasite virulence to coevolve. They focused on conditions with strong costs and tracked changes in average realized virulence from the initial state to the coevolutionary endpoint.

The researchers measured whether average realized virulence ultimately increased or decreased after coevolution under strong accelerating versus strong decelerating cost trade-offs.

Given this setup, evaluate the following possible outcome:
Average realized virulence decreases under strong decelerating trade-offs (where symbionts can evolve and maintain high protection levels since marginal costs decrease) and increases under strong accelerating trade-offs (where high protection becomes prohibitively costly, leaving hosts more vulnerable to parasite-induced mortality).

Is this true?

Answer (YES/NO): NO